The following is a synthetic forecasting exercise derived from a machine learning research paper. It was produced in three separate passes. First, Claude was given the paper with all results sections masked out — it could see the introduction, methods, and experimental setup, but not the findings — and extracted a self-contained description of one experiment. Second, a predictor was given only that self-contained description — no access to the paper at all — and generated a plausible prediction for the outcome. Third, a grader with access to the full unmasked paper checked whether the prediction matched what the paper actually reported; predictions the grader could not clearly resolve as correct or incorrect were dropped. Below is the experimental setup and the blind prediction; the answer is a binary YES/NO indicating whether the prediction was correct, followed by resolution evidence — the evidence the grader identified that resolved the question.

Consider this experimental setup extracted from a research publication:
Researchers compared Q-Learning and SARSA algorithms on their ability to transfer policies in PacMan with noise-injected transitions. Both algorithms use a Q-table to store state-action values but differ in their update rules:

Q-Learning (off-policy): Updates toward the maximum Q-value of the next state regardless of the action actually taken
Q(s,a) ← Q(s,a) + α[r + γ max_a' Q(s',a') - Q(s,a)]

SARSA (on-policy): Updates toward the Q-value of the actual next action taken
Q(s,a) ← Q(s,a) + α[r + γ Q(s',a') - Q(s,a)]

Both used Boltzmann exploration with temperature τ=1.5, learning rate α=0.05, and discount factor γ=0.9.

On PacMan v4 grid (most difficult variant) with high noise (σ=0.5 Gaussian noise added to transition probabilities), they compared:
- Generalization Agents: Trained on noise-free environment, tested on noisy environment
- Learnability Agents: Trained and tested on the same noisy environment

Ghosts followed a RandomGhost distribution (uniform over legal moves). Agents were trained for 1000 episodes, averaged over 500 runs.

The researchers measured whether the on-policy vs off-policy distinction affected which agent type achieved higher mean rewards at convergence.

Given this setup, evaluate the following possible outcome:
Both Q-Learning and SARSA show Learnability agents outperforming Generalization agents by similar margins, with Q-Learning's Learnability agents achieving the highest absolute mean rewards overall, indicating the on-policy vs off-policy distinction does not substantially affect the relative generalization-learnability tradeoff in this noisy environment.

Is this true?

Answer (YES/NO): NO